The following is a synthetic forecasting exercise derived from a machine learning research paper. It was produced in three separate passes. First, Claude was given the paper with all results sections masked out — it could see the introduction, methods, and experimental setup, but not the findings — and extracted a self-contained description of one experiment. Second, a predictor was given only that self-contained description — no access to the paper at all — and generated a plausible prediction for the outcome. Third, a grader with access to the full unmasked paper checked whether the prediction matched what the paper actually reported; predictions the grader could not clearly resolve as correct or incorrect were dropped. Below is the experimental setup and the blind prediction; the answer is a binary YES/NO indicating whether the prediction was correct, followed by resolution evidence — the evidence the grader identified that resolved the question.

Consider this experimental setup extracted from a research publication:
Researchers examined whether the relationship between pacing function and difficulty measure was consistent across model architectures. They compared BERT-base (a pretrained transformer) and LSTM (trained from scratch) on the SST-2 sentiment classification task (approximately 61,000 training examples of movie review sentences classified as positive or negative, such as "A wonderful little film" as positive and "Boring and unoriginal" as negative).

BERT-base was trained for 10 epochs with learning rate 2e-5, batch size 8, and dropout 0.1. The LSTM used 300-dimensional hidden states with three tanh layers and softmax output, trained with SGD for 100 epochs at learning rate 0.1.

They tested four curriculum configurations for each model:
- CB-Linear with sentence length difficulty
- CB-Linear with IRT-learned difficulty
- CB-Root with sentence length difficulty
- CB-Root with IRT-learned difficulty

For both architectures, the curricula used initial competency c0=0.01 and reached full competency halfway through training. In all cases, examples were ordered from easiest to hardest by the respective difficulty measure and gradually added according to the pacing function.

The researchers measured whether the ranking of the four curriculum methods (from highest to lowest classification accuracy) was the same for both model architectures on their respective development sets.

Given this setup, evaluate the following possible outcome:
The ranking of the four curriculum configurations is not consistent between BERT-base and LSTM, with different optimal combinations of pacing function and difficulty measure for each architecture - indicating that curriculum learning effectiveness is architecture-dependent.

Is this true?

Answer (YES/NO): NO